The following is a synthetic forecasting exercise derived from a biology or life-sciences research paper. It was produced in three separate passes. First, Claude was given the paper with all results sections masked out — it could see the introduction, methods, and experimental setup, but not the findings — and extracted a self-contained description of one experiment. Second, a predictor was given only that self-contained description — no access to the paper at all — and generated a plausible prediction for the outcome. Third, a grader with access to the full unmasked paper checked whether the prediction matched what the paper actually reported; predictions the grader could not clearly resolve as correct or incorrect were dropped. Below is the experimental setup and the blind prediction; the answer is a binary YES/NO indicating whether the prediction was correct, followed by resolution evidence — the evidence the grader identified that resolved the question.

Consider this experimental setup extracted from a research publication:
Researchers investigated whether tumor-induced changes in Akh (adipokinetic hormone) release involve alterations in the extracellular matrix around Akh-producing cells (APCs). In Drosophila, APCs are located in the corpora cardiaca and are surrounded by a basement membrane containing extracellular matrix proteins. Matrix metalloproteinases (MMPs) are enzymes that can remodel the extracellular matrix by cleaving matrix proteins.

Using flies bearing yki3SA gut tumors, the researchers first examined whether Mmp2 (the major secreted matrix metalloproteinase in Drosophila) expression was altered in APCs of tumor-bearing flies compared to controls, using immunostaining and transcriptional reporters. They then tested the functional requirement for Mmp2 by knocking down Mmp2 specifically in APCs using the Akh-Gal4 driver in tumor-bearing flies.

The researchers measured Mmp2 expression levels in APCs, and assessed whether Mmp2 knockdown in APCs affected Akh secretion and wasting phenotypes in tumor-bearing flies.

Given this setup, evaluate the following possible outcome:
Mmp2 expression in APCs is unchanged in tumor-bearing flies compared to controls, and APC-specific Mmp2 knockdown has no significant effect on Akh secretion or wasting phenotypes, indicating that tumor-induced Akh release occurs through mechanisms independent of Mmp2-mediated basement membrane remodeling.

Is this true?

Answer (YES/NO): NO